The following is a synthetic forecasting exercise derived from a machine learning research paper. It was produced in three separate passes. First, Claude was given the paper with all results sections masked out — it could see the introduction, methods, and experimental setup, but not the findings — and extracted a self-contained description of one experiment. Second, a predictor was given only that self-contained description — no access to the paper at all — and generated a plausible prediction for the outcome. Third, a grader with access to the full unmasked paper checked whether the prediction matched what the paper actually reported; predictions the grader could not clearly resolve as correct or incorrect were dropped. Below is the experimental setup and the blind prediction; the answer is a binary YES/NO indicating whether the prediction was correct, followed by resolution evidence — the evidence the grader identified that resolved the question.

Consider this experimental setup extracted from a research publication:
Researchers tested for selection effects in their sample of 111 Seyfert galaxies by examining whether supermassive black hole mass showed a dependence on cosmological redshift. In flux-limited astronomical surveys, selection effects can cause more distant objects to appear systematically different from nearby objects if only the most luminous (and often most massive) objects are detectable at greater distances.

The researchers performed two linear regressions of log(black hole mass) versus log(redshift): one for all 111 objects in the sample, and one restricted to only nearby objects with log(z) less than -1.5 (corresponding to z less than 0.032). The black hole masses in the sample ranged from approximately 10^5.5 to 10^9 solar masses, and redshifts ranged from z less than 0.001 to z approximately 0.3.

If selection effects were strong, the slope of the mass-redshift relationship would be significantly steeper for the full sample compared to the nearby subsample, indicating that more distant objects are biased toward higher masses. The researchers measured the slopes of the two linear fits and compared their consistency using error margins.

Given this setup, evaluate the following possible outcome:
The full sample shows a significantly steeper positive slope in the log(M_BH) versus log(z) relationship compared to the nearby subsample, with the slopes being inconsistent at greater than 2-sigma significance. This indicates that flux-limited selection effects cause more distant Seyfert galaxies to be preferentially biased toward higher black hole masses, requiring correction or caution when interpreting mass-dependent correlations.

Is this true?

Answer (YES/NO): NO